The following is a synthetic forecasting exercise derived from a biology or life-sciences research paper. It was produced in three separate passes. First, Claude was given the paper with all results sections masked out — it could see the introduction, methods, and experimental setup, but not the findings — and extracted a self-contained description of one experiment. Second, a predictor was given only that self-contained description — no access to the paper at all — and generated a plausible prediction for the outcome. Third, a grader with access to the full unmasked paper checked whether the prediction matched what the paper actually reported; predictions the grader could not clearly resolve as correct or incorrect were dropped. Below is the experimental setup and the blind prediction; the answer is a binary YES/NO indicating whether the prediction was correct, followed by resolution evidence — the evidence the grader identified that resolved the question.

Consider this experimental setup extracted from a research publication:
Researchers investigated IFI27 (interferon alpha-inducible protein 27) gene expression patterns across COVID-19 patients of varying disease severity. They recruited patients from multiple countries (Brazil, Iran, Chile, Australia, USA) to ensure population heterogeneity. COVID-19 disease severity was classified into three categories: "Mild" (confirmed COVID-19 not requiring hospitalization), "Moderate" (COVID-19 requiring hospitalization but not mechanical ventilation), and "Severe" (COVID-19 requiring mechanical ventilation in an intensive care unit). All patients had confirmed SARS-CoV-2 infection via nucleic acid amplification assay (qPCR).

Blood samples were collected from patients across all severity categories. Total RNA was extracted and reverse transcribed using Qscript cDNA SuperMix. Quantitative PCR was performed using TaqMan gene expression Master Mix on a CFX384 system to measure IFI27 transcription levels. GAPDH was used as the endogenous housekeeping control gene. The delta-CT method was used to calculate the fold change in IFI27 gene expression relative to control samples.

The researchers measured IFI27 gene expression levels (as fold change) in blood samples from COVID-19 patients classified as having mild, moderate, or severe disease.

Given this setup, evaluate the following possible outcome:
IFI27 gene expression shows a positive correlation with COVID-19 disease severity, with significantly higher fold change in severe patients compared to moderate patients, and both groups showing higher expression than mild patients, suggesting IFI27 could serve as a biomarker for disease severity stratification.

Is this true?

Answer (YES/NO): NO